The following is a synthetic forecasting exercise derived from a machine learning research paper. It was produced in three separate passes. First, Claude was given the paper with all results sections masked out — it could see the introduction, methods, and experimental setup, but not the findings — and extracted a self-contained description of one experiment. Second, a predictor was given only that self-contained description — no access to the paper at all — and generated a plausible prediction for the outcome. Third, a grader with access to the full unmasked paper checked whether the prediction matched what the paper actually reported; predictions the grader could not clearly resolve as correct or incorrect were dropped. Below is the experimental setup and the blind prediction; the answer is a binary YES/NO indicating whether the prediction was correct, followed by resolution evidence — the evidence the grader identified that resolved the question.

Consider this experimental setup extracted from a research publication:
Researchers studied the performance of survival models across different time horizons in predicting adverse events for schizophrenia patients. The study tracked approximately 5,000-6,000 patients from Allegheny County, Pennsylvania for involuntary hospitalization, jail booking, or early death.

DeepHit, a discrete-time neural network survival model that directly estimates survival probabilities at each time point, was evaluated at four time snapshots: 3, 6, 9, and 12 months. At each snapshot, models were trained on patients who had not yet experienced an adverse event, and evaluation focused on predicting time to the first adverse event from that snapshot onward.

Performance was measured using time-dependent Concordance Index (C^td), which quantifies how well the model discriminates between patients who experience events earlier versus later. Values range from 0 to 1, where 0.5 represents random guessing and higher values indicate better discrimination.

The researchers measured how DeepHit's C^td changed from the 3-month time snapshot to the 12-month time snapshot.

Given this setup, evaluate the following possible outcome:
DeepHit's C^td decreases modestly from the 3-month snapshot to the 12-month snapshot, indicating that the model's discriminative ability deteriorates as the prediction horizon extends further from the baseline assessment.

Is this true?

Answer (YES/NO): YES